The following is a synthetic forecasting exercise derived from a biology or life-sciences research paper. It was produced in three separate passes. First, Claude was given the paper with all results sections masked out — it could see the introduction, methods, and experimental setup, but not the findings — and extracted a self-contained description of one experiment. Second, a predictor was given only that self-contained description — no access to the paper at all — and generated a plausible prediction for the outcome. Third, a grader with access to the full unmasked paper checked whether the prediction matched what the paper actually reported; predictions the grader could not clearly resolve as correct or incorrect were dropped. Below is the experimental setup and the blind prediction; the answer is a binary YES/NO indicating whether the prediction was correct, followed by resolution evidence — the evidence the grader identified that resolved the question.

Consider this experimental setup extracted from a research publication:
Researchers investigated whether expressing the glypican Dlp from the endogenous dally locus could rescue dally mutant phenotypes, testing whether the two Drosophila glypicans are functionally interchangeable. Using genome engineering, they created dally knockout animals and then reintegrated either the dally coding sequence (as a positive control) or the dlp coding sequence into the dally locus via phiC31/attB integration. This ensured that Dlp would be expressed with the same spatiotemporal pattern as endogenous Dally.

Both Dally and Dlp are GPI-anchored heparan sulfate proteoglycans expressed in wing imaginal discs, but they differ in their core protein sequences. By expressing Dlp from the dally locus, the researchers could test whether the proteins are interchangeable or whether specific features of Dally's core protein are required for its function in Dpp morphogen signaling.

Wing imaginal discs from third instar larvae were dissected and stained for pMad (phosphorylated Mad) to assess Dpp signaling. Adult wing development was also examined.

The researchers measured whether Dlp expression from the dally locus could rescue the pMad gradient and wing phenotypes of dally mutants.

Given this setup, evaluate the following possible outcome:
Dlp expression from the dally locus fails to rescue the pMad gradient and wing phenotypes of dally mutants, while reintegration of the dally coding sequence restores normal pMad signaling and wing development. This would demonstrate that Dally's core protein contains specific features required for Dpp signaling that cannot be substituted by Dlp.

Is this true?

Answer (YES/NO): YES